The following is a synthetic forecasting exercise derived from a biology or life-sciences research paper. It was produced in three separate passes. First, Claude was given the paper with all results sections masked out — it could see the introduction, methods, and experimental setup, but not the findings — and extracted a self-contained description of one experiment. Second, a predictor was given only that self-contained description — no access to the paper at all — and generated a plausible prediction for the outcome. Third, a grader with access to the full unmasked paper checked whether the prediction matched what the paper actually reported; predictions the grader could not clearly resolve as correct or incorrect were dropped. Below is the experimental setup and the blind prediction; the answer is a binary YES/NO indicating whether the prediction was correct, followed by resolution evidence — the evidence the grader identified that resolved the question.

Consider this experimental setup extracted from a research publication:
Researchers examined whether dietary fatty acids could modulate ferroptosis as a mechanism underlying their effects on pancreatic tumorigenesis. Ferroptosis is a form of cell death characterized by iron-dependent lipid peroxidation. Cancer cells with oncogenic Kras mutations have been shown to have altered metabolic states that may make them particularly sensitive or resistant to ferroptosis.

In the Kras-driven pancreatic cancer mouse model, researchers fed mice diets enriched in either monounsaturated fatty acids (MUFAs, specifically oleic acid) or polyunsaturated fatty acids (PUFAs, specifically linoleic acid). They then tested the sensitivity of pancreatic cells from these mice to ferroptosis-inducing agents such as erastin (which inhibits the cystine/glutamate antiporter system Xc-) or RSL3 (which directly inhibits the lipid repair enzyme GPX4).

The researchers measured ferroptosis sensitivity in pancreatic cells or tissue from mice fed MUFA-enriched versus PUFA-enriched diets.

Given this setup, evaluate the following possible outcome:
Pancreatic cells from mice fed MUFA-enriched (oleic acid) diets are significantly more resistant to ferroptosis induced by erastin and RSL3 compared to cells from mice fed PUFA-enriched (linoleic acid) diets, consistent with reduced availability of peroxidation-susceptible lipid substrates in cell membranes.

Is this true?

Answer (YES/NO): YES